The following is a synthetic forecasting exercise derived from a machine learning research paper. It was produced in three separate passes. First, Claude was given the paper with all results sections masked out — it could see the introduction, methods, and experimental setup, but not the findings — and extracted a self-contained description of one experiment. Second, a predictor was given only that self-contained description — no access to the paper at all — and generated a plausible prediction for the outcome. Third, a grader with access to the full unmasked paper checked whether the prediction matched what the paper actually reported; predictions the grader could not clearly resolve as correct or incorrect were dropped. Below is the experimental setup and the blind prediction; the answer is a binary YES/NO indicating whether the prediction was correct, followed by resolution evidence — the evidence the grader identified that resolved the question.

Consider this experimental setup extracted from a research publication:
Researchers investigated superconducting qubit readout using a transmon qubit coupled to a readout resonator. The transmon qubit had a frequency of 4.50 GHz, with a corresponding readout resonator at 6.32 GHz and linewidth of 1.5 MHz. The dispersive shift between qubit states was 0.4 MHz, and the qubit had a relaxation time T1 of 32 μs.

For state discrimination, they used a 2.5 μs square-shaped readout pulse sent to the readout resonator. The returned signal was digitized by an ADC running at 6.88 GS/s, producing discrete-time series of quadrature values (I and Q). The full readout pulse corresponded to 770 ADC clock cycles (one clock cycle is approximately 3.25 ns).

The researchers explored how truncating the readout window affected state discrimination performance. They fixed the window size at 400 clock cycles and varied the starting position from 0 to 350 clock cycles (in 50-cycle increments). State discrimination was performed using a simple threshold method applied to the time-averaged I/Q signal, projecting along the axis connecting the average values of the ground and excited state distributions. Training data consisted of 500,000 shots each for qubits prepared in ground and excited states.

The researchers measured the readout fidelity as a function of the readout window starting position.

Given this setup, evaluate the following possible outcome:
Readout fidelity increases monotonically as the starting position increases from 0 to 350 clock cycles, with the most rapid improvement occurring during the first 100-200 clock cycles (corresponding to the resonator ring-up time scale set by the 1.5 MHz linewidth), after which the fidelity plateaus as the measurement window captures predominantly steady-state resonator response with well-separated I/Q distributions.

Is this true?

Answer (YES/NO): NO